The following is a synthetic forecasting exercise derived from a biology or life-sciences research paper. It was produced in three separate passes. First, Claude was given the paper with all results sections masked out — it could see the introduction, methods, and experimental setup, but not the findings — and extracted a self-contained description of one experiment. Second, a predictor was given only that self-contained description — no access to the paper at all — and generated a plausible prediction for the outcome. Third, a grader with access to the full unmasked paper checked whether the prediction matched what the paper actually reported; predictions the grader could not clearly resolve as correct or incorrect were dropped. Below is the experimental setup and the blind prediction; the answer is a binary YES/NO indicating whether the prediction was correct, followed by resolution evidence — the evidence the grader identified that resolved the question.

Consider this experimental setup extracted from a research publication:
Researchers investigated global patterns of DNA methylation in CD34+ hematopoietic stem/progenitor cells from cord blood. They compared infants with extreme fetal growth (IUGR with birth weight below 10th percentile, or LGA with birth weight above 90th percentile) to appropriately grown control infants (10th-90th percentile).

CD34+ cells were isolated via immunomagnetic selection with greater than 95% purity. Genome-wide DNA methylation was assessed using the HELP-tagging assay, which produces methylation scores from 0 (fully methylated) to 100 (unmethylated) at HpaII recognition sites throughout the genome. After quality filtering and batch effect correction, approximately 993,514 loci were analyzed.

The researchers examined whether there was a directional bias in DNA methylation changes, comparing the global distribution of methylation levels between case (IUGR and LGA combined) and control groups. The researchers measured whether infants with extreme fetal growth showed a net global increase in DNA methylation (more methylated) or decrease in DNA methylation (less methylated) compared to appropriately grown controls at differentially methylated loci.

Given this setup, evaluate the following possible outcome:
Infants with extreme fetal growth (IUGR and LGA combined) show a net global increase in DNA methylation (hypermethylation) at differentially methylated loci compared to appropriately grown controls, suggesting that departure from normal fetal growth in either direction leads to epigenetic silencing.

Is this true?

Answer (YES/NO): YES